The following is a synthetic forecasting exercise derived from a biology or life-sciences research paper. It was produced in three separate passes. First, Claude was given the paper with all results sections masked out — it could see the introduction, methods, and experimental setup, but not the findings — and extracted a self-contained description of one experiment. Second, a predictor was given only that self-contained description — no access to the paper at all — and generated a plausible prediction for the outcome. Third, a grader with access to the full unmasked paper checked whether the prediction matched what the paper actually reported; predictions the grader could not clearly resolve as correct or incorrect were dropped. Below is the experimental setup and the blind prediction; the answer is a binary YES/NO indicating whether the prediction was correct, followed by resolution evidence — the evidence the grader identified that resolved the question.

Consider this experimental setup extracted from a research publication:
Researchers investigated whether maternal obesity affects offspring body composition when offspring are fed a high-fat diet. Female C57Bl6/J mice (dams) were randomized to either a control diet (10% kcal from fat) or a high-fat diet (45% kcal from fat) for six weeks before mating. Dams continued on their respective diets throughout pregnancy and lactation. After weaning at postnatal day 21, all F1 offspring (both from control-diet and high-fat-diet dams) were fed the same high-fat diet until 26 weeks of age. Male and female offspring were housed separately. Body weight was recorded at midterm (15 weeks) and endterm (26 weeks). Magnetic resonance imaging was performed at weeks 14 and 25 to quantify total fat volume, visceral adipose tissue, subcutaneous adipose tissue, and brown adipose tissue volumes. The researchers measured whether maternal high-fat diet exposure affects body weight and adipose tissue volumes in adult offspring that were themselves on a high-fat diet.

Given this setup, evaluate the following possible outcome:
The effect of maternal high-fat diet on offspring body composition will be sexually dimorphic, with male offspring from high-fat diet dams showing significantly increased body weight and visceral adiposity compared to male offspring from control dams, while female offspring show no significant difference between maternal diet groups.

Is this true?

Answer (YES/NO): NO